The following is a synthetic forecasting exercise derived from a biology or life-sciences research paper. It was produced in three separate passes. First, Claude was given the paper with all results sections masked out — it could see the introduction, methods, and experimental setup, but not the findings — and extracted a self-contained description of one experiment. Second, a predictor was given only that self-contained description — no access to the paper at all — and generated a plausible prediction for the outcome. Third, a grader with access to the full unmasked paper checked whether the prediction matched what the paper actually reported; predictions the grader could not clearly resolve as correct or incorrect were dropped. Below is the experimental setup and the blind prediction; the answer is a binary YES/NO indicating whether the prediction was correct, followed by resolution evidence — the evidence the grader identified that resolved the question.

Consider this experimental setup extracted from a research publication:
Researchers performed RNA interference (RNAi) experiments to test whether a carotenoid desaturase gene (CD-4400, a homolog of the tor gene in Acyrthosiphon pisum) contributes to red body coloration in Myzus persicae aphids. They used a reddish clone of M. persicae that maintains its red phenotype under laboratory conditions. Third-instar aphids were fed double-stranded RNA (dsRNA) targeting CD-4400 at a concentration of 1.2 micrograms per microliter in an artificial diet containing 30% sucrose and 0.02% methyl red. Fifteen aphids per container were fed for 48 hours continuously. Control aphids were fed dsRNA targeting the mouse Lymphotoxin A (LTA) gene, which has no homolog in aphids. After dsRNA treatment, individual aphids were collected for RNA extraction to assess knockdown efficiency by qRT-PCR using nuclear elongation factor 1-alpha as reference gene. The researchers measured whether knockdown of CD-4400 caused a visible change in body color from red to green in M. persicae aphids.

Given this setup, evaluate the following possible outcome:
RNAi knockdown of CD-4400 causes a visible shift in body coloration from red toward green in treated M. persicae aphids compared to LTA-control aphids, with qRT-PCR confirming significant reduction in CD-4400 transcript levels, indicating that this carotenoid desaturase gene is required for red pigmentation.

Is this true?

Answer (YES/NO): YES